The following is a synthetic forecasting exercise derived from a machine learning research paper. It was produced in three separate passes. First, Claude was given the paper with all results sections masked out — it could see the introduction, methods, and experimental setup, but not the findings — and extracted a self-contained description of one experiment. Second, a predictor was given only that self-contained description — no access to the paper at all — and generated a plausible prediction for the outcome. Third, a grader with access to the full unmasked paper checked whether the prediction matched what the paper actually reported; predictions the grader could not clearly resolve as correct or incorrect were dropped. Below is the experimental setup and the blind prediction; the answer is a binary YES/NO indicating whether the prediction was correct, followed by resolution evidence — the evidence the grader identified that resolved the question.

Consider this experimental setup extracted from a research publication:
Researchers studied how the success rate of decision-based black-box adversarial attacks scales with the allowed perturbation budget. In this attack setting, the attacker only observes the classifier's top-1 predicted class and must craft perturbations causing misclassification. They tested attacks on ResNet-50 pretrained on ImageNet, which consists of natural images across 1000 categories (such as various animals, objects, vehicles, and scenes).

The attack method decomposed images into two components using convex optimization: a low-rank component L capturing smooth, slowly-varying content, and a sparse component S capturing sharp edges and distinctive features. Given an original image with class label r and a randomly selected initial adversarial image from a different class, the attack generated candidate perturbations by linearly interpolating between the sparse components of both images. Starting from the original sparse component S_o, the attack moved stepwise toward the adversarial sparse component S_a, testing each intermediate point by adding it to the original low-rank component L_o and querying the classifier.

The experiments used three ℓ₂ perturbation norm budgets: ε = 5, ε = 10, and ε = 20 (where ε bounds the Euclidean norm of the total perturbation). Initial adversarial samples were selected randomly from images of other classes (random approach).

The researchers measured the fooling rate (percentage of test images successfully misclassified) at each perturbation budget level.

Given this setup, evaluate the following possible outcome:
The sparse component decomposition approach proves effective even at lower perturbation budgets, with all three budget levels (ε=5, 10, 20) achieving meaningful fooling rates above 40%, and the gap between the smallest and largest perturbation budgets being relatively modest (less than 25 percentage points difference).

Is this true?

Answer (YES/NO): NO